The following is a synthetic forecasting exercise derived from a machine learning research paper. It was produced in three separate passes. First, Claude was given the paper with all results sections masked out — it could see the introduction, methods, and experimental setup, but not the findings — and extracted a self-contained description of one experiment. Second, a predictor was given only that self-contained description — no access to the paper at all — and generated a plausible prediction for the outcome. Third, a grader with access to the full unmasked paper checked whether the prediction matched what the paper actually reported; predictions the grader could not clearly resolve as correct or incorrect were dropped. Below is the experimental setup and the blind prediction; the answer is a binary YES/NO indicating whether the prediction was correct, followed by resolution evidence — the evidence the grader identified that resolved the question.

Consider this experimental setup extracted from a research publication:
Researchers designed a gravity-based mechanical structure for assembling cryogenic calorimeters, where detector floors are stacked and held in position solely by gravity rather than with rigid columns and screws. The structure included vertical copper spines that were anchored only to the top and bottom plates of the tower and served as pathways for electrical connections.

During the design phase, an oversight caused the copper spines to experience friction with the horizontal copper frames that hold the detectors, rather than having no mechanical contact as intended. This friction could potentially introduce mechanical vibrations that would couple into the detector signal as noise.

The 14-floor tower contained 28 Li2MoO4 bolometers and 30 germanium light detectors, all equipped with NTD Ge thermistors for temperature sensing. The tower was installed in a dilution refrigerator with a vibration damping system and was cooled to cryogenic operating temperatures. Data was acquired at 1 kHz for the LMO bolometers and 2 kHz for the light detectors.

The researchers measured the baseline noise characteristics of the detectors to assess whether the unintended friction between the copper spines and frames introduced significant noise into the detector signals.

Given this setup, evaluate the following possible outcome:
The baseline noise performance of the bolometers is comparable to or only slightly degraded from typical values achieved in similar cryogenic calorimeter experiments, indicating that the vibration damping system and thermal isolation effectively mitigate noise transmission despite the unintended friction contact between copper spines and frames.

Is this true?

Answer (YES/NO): YES